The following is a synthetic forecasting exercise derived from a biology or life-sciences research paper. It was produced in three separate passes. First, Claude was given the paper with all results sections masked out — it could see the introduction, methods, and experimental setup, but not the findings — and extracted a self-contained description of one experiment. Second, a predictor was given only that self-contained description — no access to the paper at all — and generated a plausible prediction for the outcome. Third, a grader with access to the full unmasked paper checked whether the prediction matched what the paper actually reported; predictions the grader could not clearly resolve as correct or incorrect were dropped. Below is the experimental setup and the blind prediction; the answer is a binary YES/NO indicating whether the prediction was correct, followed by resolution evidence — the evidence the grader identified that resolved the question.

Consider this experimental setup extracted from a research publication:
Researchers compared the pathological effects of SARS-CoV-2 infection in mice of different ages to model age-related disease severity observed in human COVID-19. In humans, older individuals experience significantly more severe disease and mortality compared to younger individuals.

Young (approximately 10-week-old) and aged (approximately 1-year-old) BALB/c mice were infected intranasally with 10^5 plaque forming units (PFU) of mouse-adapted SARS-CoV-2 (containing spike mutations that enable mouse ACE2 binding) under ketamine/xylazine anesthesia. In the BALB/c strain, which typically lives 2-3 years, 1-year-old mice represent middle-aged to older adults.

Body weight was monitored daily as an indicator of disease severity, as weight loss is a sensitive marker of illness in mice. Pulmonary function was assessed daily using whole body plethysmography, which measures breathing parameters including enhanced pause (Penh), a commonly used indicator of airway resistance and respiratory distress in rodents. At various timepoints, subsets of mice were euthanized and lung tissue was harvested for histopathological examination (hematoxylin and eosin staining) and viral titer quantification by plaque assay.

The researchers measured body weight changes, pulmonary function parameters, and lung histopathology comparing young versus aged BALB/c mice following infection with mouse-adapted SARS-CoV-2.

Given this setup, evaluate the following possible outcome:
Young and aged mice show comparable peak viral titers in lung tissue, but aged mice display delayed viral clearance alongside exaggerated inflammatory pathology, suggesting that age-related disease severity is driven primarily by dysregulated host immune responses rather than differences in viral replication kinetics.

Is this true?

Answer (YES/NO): YES